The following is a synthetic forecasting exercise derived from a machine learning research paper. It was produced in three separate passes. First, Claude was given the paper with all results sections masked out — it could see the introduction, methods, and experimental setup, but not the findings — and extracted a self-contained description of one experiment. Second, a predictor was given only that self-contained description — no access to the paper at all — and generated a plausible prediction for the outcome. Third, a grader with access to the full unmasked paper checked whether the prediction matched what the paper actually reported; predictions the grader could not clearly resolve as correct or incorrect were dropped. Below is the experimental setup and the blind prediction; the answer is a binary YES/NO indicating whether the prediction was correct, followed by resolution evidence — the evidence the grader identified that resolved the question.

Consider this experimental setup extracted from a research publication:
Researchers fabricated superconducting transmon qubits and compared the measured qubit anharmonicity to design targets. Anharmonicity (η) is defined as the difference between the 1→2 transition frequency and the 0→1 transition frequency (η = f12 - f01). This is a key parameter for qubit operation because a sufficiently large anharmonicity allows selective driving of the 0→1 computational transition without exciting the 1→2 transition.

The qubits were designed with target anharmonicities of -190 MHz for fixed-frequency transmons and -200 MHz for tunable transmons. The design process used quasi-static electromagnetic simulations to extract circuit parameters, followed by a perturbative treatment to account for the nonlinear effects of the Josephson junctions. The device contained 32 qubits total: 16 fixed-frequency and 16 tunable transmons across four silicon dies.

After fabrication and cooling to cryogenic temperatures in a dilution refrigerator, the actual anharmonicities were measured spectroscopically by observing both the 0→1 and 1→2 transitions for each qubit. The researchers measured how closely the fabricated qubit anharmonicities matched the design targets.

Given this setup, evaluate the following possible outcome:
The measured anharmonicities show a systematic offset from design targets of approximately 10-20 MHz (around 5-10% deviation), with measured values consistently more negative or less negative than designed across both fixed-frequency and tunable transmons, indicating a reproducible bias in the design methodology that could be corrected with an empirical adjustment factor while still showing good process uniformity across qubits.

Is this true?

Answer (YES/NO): NO